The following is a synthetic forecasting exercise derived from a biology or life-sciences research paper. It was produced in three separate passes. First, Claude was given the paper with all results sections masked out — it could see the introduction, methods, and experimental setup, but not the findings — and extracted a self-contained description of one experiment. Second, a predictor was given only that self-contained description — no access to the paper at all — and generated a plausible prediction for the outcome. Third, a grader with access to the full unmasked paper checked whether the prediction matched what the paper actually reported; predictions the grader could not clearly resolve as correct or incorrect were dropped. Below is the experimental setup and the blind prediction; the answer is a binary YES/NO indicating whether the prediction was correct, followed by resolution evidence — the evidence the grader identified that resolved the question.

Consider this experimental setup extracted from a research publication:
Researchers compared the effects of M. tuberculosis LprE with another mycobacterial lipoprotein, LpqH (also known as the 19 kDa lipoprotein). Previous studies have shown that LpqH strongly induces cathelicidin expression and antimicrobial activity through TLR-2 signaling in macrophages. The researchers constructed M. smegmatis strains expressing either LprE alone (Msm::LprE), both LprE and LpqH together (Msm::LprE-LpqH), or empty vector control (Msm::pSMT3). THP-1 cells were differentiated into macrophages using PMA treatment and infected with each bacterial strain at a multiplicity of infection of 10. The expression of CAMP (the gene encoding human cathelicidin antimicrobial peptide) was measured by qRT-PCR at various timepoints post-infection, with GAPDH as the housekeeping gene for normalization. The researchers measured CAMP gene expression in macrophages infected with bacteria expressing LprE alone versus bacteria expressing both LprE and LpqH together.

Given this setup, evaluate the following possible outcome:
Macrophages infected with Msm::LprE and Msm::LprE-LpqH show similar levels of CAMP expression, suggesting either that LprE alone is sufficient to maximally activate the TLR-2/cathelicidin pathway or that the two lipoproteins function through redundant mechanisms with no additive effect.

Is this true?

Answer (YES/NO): NO